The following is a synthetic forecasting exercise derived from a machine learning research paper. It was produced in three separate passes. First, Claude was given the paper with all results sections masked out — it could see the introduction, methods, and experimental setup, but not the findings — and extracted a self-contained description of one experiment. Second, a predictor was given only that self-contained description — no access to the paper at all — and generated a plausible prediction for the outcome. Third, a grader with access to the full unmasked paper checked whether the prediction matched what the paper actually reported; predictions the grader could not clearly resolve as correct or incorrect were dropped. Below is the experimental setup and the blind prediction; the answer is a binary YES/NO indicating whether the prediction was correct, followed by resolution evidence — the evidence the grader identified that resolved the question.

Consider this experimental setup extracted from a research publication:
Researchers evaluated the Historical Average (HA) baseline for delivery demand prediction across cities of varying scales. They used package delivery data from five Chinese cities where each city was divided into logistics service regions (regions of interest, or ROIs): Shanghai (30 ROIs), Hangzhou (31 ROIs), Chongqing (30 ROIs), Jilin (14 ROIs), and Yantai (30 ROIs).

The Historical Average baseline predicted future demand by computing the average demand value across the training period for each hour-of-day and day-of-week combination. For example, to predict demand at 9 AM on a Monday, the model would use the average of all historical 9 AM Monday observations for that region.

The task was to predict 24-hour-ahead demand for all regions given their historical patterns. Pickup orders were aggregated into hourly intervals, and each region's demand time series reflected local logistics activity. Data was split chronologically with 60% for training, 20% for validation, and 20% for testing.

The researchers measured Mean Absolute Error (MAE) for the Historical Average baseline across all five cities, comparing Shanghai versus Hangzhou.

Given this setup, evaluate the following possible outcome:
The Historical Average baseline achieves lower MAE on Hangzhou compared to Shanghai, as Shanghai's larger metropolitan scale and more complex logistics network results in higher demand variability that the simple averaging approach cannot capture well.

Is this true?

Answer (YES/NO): NO